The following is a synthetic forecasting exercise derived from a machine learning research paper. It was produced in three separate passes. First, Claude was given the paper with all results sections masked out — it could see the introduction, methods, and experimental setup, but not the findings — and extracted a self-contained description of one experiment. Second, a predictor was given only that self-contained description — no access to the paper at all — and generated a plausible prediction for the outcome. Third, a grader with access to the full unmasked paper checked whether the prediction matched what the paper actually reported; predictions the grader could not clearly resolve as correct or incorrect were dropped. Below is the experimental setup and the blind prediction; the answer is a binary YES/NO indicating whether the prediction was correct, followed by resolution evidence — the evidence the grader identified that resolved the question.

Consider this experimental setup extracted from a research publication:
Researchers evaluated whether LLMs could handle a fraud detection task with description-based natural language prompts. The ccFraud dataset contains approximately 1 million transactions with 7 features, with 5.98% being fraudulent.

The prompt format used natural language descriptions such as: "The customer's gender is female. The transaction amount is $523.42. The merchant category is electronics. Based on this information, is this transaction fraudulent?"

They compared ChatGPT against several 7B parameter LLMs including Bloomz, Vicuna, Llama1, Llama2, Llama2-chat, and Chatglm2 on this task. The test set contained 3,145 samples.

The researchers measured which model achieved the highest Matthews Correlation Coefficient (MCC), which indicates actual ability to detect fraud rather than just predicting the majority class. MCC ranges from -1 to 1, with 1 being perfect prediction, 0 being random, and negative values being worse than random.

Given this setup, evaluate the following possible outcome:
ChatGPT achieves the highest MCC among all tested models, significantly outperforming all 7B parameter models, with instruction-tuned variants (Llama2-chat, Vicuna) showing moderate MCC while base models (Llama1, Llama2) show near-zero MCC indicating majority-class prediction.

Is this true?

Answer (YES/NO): NO